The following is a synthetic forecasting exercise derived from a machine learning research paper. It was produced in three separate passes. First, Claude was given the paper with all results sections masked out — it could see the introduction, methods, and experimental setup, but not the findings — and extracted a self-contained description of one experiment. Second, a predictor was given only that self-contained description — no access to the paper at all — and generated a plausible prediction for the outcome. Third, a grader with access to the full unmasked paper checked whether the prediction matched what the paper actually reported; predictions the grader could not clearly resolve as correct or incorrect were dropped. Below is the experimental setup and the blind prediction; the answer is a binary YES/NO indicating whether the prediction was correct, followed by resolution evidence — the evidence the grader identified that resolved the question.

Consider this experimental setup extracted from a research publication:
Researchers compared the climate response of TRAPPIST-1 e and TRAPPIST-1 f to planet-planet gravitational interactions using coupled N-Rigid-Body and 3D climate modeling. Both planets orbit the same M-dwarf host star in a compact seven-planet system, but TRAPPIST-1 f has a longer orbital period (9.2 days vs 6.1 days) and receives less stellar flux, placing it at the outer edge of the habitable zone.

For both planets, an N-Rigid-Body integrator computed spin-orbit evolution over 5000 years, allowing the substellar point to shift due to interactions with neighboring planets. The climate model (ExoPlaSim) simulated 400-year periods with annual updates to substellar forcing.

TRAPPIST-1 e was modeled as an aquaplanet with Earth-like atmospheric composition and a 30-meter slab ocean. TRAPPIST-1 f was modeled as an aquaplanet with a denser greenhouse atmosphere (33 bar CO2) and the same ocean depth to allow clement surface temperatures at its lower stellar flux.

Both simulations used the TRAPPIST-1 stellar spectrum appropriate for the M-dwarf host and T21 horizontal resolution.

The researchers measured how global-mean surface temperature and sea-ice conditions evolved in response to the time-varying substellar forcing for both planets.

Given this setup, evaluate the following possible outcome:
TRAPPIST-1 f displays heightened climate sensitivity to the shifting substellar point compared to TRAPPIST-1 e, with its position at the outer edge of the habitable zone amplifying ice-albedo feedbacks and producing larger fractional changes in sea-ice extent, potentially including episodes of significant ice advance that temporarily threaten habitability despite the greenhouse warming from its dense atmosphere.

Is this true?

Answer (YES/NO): YES